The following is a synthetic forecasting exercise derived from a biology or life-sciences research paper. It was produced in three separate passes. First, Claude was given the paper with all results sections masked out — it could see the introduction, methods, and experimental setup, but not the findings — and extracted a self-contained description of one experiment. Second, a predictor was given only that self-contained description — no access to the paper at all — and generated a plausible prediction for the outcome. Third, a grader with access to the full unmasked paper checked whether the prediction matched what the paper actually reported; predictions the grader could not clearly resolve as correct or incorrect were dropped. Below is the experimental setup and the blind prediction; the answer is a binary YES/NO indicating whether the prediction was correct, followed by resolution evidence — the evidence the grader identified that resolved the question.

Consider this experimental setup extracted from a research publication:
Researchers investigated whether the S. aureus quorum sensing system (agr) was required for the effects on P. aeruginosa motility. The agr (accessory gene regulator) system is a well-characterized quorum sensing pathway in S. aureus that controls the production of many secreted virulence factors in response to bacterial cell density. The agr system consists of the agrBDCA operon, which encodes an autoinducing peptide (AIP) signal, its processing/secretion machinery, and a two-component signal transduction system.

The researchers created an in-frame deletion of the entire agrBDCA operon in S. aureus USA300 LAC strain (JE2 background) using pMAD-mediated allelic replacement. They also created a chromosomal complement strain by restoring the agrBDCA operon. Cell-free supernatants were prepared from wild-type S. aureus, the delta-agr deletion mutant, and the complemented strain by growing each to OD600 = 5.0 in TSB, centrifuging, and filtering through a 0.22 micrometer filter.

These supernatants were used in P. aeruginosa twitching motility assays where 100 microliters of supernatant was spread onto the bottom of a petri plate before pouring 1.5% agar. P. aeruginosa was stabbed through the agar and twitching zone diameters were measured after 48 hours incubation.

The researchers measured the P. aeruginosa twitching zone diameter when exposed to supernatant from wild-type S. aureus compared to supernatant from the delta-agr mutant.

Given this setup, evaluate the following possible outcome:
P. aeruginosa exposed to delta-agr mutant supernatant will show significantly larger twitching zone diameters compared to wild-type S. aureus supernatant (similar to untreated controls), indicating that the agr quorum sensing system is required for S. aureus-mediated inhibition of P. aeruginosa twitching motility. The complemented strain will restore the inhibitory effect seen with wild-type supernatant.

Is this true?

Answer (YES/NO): NO